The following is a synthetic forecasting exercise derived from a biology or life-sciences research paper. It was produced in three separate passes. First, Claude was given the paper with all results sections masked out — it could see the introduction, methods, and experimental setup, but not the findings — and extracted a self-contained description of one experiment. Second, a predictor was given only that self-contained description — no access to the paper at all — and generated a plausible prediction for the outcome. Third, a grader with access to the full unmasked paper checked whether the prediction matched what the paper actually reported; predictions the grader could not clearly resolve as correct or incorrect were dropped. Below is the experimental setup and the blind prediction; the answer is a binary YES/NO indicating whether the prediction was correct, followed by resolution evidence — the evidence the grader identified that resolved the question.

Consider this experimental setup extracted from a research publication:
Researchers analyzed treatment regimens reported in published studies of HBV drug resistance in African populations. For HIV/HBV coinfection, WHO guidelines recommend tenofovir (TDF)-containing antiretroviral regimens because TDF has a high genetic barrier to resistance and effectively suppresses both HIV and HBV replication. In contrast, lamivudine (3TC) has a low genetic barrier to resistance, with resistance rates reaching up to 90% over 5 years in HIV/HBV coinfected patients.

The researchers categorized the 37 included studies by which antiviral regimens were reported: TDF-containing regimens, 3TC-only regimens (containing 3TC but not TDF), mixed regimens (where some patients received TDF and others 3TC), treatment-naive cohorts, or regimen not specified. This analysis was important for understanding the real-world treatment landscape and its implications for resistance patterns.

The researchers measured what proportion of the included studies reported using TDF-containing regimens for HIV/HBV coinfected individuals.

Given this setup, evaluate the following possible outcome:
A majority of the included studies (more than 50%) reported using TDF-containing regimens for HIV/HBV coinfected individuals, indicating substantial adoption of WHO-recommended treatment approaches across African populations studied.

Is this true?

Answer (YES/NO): NO